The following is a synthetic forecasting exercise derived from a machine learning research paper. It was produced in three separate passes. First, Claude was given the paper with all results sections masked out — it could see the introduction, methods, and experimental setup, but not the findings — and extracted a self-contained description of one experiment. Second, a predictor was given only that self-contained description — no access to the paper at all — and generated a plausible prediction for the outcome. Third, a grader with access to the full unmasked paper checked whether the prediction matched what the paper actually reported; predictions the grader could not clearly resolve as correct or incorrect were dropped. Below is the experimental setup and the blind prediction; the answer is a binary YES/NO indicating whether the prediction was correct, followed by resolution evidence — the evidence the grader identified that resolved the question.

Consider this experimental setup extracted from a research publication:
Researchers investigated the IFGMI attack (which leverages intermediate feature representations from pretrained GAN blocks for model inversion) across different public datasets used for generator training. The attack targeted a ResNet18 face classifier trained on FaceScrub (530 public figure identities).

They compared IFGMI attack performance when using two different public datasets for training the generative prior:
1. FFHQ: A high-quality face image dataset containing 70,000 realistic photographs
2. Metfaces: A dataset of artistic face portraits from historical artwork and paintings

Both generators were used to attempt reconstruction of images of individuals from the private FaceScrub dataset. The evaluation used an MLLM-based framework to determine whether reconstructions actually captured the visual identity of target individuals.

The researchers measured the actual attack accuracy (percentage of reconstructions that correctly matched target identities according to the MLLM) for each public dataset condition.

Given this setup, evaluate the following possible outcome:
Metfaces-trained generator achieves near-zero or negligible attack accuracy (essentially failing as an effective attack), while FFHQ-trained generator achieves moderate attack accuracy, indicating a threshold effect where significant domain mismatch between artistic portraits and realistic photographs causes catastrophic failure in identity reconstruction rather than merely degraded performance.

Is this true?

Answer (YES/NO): YES